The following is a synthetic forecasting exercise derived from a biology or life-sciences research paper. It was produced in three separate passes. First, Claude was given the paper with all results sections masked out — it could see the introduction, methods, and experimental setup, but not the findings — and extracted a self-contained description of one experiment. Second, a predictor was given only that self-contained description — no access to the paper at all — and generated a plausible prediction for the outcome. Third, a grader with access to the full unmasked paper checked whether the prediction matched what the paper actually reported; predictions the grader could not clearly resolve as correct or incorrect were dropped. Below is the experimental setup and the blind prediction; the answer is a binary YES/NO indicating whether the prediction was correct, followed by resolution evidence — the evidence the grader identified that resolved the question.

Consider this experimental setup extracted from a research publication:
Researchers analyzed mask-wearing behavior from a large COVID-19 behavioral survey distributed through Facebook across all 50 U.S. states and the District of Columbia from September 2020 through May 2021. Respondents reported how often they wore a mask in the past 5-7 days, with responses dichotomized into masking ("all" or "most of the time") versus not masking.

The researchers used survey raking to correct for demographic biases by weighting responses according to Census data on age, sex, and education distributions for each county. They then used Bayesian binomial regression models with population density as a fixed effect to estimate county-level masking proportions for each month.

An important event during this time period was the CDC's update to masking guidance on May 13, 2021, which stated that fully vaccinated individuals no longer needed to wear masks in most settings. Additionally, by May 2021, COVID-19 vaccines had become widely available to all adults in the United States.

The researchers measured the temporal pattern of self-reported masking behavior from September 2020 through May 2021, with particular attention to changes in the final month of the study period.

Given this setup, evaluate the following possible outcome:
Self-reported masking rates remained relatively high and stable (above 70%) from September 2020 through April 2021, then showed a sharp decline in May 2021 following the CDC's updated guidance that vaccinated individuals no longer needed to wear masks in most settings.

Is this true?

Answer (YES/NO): NO